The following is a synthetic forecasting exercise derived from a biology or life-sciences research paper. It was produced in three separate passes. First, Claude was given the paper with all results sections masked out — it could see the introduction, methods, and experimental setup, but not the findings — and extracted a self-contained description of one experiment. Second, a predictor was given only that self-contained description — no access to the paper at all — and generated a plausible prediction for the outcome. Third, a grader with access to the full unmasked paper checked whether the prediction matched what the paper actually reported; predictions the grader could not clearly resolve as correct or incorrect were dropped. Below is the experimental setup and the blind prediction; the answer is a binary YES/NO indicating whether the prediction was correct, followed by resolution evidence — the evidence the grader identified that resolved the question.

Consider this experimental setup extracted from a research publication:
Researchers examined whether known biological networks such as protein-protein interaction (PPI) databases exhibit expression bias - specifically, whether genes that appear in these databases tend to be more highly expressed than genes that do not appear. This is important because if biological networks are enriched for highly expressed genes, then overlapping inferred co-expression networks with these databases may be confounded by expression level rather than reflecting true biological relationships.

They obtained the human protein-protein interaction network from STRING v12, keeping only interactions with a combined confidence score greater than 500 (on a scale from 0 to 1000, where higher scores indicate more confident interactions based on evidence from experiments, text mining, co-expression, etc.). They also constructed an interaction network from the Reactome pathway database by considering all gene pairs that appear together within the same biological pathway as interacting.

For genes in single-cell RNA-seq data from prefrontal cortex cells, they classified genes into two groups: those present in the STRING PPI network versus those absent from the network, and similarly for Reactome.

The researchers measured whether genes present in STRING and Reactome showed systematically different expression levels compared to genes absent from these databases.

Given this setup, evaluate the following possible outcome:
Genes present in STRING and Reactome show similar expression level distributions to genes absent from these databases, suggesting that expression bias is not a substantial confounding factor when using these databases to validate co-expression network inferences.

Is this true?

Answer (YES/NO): NO